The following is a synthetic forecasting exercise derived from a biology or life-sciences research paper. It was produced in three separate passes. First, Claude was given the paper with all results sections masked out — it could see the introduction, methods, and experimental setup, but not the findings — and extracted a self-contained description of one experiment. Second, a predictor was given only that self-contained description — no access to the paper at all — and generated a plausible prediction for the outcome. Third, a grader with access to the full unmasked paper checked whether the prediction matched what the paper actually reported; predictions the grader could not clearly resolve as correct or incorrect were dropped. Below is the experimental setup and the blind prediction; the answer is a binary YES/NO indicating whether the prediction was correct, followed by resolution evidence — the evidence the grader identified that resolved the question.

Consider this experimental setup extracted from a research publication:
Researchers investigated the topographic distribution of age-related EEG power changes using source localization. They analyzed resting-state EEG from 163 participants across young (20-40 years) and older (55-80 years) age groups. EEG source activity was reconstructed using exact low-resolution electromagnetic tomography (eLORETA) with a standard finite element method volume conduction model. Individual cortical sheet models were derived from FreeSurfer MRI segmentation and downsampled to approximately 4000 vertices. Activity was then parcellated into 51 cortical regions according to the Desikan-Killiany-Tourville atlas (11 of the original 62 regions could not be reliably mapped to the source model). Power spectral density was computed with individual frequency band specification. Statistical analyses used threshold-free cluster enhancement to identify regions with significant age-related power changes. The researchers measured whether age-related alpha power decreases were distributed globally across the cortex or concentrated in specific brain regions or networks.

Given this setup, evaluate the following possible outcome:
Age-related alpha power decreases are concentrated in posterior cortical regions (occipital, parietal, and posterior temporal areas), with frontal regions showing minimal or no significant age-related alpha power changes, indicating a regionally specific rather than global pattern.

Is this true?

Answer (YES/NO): NO